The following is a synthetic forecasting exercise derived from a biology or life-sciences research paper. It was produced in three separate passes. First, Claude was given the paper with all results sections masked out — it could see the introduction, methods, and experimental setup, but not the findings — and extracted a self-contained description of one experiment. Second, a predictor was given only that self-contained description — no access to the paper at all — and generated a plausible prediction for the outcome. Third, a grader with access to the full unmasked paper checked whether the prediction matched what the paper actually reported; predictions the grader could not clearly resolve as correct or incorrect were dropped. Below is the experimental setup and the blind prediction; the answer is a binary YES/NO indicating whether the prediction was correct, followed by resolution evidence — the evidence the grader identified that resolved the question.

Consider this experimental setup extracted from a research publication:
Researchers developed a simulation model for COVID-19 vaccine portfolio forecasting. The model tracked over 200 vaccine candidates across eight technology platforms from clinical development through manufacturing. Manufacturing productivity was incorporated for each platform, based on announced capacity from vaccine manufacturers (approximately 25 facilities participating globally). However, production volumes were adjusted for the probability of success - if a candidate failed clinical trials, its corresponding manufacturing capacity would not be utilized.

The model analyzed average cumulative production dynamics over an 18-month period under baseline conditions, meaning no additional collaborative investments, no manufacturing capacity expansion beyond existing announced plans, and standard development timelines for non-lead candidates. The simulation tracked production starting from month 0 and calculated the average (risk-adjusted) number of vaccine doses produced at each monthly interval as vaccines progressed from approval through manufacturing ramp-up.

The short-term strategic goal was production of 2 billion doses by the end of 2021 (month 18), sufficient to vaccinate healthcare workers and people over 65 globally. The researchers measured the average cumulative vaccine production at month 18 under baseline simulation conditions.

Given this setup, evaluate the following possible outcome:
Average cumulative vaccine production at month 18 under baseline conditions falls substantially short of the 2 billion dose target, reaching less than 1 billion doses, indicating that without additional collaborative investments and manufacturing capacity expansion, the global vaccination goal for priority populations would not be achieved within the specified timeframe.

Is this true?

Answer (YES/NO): NO